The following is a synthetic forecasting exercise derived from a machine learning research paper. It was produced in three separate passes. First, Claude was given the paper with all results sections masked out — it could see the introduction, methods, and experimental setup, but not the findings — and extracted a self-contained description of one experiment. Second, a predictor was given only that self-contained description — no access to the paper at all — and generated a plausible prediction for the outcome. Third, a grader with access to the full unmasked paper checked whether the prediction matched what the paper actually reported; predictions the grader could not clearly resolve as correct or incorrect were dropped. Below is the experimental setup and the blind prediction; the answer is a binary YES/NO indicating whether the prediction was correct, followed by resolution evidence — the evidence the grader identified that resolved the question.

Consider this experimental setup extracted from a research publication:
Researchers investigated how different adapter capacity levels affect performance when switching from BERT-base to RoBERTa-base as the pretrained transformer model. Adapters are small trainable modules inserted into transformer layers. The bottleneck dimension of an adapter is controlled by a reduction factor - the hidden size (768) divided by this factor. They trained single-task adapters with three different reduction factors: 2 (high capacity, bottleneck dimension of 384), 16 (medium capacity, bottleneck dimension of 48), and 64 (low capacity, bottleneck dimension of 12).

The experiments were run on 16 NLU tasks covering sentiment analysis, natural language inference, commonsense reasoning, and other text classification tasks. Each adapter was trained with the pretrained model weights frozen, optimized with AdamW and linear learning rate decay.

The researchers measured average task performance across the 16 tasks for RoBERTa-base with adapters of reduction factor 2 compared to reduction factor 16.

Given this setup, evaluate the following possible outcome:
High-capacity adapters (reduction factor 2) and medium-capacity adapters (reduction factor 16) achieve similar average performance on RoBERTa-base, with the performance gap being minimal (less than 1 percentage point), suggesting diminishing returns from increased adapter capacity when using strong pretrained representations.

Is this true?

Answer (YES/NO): NO